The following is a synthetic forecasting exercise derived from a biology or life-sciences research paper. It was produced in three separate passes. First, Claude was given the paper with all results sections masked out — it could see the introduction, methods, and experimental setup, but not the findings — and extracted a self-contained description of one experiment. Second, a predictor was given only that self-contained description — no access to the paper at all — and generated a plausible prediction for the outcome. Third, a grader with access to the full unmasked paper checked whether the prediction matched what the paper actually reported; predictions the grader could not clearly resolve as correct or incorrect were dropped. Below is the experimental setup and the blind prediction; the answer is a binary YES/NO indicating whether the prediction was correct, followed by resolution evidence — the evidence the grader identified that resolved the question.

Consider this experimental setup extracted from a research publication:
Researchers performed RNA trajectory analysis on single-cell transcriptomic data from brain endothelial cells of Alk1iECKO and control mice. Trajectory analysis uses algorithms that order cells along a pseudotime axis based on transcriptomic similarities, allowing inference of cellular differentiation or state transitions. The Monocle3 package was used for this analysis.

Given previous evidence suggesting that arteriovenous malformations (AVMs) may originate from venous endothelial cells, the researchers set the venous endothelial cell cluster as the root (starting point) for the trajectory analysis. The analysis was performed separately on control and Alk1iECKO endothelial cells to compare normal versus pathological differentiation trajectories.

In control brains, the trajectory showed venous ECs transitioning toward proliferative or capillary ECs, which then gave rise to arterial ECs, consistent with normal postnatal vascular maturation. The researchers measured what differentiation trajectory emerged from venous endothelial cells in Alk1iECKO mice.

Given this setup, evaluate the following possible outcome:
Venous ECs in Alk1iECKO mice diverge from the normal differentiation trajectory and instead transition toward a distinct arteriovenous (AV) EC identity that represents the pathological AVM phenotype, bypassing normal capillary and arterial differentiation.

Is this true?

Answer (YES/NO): NO